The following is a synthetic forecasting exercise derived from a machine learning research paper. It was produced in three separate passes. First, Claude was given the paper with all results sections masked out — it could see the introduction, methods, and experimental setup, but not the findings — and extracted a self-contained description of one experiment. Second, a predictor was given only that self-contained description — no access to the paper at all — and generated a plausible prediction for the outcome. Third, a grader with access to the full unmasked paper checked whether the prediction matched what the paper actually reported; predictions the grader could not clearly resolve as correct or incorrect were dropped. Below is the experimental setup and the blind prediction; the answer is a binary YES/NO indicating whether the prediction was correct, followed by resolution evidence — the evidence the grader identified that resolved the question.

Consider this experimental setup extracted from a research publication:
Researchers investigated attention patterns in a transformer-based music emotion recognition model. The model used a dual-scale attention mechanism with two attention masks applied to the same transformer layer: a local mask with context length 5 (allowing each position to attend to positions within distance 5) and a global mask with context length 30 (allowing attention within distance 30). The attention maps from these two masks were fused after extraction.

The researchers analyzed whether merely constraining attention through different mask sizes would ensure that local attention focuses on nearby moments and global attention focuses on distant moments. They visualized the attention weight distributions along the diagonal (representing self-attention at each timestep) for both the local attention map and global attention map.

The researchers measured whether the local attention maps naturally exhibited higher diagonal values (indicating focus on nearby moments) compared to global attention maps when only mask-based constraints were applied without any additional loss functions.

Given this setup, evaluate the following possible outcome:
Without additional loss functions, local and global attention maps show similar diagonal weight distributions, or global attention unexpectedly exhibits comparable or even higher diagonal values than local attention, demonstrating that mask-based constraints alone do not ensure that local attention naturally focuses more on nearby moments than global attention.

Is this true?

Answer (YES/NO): YES